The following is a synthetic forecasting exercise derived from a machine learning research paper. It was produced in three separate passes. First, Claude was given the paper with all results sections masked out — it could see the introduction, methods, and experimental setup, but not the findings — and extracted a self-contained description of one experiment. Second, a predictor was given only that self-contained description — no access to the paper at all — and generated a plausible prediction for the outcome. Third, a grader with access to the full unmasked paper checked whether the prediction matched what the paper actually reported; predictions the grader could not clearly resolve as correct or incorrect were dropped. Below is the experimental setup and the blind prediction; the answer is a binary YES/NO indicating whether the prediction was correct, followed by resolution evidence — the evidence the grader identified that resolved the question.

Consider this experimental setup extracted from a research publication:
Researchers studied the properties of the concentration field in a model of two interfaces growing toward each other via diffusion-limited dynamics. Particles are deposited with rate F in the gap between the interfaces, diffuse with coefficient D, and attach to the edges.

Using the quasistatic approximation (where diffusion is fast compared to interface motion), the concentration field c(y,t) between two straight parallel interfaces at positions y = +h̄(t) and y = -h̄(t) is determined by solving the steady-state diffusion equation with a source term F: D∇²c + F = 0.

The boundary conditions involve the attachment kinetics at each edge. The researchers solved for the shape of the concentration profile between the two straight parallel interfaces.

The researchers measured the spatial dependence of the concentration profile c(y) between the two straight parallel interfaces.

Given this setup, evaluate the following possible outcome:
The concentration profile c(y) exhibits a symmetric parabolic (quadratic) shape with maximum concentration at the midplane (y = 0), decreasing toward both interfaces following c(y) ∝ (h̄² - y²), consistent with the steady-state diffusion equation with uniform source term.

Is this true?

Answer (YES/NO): NO